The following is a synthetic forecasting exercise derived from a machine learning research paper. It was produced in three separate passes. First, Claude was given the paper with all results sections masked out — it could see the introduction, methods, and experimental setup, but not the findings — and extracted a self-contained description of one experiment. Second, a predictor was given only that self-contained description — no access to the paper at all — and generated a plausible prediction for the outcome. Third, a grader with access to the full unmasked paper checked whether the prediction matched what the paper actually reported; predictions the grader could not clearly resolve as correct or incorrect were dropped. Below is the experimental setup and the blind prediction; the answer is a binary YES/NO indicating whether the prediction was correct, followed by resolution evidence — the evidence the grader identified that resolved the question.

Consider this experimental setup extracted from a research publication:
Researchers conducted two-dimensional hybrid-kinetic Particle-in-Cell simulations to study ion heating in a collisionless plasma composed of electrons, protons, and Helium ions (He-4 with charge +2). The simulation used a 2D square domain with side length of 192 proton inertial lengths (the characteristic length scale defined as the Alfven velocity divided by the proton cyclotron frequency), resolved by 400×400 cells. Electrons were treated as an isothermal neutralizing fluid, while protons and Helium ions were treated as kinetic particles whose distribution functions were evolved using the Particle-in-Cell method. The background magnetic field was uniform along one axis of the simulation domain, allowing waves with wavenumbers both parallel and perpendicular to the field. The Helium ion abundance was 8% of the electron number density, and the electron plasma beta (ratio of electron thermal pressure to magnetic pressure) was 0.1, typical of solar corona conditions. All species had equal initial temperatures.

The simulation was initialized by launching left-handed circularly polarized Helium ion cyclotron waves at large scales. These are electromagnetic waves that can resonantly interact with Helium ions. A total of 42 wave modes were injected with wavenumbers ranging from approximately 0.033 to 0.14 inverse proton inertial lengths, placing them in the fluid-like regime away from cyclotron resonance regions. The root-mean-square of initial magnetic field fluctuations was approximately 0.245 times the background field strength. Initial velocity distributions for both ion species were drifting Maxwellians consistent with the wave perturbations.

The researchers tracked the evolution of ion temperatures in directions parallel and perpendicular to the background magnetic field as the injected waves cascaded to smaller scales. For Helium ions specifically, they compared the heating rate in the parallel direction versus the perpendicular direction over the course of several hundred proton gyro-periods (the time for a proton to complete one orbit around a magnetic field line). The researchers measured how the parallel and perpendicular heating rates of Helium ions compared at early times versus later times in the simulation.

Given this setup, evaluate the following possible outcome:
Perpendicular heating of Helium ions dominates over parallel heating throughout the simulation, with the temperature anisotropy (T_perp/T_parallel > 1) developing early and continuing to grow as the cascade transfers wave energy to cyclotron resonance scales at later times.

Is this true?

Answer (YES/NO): NO